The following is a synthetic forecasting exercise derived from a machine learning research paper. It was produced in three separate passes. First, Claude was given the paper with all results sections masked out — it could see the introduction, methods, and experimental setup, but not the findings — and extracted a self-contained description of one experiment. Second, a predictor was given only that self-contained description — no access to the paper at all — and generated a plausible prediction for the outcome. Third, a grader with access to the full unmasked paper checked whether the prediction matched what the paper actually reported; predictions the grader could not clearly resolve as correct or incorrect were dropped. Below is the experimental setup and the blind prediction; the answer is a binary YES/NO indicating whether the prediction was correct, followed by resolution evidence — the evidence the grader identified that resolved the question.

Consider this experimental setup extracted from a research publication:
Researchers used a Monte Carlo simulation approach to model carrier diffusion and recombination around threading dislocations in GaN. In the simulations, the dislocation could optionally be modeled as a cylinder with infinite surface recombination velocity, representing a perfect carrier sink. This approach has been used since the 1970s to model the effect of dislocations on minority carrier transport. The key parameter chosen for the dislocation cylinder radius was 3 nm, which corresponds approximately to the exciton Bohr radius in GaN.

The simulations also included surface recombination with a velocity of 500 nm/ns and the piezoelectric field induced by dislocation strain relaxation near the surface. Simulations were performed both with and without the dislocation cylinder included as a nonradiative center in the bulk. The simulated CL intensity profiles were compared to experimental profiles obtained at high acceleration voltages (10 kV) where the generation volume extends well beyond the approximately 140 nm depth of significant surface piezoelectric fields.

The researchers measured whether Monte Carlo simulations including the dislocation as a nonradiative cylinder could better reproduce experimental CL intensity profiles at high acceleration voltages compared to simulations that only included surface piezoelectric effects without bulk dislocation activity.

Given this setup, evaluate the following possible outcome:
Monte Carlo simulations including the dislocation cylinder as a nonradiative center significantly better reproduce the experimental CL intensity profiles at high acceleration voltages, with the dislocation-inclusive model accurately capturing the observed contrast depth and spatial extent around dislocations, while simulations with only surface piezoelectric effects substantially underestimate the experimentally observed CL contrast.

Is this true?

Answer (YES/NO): YES